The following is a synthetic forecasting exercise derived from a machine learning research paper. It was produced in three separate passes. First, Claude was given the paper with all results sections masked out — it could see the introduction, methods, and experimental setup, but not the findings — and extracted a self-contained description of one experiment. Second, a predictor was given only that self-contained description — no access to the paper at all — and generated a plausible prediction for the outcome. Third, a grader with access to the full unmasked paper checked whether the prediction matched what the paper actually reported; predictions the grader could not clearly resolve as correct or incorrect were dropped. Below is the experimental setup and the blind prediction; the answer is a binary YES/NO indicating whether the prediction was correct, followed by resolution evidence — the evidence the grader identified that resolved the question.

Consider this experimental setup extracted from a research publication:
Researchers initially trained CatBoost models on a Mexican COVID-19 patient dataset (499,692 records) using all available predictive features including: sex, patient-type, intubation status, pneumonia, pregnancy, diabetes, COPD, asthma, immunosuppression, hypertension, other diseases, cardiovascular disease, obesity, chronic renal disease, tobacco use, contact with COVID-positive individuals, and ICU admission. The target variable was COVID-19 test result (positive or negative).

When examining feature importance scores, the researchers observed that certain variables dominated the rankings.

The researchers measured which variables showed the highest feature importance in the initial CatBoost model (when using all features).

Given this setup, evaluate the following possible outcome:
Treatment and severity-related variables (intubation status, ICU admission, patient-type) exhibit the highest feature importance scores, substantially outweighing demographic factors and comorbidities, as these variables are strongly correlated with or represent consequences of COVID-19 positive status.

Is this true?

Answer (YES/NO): NO